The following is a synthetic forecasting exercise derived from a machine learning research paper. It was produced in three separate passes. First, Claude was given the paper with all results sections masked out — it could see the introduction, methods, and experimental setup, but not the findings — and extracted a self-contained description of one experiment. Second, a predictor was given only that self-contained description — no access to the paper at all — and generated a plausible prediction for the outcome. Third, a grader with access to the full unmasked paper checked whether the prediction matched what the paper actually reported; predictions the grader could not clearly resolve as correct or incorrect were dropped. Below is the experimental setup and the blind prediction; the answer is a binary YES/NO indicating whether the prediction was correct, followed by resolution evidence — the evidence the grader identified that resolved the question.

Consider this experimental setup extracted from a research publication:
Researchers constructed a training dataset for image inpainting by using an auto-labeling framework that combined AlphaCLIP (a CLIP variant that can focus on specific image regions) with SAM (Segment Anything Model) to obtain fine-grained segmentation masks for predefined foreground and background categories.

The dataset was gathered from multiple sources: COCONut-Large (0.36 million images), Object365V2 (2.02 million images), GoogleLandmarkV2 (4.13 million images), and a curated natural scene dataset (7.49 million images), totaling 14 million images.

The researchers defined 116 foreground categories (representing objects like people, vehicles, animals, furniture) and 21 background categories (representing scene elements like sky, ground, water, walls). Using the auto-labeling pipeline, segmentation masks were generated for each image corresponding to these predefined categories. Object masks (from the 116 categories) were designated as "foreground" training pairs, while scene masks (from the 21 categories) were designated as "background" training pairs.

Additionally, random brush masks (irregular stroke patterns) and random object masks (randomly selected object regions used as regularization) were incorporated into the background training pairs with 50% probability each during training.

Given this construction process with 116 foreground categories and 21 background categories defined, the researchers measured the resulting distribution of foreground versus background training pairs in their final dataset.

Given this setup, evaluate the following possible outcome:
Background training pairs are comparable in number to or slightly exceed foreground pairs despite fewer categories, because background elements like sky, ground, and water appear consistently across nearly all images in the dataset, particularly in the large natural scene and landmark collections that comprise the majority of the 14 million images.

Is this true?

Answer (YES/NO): NO